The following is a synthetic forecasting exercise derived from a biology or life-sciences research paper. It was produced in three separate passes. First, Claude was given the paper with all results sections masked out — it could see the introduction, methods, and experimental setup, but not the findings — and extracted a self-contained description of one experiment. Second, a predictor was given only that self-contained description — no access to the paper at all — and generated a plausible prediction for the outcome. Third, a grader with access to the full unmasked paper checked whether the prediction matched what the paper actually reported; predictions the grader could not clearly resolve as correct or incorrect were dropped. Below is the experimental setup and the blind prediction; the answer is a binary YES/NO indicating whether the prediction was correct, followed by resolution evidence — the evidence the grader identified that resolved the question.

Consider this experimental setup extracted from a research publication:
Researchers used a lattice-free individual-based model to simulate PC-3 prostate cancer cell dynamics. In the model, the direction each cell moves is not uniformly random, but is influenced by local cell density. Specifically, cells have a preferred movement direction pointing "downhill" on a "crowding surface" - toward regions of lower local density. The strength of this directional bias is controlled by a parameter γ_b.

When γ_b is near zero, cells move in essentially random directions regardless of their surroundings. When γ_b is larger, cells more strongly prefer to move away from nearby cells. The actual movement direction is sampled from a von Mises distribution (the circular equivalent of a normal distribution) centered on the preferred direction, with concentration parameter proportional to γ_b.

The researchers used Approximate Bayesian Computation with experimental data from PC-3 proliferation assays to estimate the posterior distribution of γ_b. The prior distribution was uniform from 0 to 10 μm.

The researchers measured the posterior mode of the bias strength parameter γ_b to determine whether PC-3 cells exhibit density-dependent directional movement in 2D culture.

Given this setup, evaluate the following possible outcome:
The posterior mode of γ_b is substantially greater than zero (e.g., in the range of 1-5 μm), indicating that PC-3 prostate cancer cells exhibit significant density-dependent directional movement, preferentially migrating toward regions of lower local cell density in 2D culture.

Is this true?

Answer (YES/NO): YES